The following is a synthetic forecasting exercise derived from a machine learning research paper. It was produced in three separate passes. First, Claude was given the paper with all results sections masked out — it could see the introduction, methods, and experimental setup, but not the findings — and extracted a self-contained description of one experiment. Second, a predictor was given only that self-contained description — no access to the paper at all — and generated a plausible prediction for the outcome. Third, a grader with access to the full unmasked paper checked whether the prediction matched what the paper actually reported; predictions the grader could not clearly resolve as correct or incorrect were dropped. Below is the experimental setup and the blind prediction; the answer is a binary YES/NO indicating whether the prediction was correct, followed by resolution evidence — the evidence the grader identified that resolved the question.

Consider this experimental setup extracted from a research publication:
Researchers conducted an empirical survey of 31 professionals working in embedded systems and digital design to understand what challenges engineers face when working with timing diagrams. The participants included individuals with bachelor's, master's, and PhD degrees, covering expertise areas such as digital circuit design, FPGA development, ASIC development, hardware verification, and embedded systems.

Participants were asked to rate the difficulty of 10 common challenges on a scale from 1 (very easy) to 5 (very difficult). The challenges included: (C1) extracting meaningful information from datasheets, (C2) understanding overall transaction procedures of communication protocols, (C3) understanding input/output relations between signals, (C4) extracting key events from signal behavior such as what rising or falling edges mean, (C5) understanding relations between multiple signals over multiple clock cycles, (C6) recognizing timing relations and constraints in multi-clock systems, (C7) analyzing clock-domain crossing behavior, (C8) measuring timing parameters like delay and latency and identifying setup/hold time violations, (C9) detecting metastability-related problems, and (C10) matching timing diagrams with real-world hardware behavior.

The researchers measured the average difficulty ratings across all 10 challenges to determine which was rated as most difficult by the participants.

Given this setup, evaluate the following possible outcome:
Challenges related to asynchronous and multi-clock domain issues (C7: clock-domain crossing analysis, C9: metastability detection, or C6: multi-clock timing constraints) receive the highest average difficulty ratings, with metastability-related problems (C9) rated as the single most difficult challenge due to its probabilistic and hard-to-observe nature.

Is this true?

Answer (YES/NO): YES